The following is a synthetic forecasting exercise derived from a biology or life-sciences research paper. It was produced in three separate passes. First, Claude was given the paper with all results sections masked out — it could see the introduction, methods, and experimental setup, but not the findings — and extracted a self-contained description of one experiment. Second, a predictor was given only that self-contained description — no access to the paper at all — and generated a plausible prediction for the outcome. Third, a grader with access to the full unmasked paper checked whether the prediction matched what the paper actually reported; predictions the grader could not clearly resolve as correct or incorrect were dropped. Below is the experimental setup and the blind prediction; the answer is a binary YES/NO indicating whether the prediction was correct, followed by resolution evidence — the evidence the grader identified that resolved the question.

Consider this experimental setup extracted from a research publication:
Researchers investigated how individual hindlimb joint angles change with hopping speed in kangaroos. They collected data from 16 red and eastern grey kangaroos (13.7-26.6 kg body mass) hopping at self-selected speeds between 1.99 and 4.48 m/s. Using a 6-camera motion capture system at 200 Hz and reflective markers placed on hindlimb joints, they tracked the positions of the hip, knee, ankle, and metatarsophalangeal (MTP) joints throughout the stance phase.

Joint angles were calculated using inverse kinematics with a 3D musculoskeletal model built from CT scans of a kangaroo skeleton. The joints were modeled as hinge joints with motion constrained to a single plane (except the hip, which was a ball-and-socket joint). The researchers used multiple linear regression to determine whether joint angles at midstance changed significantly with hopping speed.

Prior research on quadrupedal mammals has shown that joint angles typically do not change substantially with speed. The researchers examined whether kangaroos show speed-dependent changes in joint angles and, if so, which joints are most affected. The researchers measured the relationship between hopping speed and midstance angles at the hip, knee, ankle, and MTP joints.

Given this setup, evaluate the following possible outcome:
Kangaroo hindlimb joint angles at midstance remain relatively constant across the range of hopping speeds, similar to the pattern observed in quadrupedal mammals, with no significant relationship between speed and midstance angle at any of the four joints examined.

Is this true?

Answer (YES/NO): NO